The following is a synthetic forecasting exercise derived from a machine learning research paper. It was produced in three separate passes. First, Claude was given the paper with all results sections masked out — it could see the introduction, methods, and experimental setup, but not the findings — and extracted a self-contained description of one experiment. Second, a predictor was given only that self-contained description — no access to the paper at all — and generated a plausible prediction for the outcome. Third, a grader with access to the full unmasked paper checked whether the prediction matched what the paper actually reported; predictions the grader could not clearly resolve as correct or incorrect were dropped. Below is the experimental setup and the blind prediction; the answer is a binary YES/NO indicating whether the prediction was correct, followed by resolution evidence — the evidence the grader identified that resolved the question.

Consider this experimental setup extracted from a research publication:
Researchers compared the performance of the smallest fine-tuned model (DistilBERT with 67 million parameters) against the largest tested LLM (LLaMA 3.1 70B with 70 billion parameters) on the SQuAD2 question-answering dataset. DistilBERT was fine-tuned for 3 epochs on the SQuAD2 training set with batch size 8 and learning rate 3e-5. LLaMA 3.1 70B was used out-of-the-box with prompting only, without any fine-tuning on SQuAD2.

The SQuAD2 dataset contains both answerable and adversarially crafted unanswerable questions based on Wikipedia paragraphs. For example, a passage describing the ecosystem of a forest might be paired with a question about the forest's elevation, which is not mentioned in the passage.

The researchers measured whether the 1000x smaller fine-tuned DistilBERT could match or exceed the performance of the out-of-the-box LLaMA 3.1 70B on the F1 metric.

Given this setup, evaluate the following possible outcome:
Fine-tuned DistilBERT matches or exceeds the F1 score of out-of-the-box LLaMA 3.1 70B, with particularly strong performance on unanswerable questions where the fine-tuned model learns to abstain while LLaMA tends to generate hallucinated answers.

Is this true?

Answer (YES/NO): NO